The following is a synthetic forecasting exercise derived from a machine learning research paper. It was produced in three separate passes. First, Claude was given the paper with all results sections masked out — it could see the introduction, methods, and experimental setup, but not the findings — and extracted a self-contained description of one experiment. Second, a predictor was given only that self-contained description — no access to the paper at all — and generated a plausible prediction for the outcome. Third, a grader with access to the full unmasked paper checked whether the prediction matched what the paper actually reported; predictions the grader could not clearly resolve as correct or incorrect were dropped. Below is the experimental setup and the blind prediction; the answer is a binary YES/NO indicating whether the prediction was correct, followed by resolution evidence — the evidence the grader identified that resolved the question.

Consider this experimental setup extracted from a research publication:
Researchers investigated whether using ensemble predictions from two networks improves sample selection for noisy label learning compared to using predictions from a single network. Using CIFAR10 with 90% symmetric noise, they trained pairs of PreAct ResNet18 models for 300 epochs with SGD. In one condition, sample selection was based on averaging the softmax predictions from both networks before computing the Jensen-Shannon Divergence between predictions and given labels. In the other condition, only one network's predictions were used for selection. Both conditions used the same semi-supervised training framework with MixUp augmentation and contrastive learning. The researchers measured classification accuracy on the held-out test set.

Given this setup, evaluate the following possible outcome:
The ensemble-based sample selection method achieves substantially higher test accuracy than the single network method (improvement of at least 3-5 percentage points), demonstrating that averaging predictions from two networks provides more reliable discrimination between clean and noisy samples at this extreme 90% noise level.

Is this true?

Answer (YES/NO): NO